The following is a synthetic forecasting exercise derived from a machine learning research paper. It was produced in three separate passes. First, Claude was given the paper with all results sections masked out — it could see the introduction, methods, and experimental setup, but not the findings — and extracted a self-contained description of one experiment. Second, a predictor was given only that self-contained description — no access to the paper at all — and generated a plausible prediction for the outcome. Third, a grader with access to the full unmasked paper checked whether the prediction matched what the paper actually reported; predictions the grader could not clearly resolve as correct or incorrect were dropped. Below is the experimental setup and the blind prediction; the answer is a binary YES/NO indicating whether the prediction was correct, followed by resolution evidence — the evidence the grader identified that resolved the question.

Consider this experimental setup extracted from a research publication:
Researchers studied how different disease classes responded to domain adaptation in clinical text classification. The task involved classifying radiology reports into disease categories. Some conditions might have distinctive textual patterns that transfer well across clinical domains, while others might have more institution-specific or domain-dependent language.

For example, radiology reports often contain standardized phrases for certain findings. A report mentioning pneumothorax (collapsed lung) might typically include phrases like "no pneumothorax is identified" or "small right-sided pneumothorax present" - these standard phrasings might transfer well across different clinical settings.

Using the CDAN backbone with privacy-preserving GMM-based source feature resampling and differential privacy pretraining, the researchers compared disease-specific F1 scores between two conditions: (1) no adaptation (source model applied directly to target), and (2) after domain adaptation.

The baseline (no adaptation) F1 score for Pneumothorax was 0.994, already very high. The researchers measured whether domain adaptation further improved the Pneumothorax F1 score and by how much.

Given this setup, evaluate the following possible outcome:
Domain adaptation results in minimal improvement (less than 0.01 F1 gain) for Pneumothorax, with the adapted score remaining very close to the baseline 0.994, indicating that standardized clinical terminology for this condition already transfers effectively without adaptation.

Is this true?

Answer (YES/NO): YES